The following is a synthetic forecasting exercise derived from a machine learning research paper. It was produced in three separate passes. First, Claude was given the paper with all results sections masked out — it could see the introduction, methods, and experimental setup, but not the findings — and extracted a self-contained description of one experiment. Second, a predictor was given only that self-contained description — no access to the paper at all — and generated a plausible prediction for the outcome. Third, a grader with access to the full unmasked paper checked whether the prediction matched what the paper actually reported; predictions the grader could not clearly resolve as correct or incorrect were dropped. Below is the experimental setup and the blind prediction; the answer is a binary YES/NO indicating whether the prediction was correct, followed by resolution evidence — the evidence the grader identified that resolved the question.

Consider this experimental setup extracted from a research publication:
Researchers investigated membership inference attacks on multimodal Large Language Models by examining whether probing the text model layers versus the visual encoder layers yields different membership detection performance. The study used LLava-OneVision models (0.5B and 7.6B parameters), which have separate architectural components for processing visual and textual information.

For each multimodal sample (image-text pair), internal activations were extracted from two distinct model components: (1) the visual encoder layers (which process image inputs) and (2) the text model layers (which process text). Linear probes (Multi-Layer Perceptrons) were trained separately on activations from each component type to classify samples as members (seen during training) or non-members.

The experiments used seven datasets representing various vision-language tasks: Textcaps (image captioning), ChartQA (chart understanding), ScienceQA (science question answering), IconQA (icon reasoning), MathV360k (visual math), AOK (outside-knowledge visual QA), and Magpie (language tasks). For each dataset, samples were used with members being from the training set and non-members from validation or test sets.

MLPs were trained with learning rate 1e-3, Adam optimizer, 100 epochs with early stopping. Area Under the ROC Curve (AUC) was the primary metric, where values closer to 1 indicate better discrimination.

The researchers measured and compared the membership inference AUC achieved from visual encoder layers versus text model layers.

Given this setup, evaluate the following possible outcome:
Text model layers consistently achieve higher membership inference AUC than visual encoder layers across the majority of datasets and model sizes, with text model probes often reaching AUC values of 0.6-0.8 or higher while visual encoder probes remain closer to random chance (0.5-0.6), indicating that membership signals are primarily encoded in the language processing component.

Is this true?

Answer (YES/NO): NO